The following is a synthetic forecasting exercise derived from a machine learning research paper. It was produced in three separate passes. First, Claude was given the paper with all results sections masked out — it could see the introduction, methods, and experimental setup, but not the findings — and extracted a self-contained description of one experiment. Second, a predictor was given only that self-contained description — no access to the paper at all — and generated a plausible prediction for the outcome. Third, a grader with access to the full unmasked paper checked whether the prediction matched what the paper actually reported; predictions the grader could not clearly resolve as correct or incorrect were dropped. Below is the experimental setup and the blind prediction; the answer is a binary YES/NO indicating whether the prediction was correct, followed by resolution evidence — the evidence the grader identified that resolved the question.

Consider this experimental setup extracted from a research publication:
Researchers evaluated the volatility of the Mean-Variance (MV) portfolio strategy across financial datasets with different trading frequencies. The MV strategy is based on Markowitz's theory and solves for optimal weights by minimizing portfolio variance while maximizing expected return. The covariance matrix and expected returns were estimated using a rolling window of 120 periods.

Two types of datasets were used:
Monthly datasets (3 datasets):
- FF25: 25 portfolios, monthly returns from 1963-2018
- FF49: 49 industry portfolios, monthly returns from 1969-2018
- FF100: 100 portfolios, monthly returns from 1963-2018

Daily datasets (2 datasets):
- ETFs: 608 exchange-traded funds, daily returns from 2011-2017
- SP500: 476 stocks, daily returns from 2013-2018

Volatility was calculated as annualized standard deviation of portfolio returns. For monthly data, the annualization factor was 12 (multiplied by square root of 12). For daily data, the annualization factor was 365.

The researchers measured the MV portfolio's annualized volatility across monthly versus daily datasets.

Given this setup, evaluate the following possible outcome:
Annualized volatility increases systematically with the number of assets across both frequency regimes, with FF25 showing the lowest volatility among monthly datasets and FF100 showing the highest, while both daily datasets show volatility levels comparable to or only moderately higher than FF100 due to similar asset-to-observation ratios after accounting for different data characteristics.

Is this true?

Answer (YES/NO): NO